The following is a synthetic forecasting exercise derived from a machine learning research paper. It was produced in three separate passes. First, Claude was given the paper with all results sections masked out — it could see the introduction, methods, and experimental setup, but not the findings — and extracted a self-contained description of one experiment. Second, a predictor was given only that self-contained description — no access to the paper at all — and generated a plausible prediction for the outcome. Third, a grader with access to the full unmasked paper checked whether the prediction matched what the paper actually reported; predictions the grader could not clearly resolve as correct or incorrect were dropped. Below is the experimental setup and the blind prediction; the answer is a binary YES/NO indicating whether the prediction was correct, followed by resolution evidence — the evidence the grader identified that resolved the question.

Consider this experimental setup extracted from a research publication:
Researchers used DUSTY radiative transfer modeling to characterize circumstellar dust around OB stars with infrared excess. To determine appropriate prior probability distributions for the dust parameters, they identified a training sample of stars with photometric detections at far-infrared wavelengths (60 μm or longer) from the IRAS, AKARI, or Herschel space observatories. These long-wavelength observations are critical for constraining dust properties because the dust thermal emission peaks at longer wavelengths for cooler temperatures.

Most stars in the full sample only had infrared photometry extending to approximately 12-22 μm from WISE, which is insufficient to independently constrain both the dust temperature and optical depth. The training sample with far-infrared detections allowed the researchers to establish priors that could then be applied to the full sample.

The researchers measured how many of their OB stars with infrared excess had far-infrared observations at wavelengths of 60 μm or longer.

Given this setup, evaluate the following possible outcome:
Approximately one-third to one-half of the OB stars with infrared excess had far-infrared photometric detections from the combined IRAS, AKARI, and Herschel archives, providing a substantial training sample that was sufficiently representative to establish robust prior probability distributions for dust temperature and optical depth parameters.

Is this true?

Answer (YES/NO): NO